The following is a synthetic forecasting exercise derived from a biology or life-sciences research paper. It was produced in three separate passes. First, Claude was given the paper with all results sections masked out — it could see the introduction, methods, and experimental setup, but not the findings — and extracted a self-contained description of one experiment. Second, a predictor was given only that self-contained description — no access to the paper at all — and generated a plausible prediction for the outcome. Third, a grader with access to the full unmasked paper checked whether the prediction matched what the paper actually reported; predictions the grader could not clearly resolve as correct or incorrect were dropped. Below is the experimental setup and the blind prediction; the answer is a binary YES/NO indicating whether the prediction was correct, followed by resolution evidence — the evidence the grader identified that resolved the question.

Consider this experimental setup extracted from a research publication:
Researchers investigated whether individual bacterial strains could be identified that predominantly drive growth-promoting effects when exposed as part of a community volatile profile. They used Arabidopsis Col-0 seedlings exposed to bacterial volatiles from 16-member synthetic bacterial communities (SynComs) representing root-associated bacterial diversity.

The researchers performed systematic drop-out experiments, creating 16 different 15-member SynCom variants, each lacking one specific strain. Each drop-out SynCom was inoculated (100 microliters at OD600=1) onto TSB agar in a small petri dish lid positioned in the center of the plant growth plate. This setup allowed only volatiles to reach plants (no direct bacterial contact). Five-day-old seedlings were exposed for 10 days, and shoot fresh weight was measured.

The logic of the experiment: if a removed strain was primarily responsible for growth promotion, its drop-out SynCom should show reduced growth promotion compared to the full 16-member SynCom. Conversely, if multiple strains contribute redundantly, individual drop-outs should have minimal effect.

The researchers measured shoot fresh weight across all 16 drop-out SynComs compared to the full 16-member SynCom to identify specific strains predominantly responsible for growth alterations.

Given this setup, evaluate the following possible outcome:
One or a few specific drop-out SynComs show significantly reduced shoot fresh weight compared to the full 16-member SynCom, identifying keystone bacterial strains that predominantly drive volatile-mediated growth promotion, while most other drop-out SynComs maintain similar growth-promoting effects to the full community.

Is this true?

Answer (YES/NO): NO